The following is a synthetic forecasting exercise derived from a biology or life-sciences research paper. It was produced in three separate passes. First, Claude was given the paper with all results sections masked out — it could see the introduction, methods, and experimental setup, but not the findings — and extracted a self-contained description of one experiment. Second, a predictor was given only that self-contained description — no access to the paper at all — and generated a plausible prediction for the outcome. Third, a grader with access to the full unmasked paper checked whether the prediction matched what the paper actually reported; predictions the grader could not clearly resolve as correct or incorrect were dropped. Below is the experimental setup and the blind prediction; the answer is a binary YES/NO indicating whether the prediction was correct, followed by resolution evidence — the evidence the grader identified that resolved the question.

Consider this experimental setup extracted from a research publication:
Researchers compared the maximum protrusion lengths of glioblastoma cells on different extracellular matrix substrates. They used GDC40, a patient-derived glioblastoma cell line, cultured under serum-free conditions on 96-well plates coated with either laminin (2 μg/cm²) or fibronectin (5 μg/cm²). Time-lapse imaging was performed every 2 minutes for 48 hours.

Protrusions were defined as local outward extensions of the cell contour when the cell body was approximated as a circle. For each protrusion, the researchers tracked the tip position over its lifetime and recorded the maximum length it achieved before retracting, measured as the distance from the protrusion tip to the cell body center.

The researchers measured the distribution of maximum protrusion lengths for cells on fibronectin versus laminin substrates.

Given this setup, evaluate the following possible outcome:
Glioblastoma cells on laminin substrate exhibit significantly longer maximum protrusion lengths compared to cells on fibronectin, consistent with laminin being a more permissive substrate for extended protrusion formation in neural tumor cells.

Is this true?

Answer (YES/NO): YES